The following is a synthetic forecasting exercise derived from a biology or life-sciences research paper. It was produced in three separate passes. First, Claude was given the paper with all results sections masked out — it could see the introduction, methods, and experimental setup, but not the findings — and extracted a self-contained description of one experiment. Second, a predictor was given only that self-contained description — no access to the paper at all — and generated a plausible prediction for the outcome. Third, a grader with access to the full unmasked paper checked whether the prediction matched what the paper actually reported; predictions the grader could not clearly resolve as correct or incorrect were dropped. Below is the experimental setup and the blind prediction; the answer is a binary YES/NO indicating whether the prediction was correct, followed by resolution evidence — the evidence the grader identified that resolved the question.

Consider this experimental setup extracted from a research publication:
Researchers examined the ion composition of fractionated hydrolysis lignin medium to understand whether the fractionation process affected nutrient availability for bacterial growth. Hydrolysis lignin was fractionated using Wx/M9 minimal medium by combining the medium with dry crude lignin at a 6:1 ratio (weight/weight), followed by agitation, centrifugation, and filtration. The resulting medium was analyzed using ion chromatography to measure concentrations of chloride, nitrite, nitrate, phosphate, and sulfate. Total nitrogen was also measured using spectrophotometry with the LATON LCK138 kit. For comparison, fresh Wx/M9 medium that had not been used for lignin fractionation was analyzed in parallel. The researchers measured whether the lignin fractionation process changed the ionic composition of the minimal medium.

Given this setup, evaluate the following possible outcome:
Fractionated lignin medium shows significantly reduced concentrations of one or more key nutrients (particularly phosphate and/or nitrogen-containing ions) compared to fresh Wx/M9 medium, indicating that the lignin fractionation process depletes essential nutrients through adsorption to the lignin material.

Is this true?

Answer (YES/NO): NO